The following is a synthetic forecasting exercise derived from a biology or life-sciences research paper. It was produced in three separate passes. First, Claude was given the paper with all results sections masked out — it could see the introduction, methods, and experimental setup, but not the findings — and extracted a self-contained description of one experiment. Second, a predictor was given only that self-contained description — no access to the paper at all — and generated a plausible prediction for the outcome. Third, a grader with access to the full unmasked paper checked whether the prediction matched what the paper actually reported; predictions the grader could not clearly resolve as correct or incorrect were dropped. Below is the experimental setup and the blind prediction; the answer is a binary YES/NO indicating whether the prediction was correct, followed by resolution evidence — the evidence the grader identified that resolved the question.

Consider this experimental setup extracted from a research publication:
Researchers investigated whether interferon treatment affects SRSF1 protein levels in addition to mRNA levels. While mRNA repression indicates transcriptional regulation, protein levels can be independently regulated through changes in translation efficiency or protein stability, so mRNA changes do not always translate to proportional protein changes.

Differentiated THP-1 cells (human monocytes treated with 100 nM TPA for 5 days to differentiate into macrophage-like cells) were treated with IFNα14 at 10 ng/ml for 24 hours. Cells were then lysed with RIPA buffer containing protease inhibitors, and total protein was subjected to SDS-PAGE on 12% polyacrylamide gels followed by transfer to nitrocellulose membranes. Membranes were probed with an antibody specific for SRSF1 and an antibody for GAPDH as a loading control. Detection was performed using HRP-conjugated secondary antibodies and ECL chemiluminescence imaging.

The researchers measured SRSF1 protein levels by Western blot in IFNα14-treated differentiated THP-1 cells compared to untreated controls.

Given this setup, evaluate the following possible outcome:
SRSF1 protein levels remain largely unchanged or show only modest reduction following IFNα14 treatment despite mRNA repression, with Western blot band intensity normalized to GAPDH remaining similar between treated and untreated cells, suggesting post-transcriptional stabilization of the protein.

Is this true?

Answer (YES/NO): NO